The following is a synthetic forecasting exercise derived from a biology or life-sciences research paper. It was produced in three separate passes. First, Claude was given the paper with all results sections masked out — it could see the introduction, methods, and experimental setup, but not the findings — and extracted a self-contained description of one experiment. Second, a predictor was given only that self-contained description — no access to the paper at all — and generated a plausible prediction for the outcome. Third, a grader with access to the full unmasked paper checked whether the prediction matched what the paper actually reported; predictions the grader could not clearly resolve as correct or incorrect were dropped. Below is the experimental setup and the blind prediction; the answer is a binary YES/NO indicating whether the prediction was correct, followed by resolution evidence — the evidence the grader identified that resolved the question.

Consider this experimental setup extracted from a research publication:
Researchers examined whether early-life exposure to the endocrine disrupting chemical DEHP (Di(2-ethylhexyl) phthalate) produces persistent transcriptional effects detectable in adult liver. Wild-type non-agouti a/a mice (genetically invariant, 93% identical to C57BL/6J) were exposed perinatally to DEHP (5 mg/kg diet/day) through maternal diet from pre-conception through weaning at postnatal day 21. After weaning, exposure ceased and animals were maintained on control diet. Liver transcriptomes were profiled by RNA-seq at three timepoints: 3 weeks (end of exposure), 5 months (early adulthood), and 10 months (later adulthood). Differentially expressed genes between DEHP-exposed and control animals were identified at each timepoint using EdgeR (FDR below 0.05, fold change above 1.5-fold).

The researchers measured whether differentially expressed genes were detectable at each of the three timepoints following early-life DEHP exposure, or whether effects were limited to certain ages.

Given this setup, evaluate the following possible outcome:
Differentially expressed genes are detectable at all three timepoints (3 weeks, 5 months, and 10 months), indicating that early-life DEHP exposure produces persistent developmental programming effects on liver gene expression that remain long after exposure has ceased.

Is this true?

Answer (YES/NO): NO